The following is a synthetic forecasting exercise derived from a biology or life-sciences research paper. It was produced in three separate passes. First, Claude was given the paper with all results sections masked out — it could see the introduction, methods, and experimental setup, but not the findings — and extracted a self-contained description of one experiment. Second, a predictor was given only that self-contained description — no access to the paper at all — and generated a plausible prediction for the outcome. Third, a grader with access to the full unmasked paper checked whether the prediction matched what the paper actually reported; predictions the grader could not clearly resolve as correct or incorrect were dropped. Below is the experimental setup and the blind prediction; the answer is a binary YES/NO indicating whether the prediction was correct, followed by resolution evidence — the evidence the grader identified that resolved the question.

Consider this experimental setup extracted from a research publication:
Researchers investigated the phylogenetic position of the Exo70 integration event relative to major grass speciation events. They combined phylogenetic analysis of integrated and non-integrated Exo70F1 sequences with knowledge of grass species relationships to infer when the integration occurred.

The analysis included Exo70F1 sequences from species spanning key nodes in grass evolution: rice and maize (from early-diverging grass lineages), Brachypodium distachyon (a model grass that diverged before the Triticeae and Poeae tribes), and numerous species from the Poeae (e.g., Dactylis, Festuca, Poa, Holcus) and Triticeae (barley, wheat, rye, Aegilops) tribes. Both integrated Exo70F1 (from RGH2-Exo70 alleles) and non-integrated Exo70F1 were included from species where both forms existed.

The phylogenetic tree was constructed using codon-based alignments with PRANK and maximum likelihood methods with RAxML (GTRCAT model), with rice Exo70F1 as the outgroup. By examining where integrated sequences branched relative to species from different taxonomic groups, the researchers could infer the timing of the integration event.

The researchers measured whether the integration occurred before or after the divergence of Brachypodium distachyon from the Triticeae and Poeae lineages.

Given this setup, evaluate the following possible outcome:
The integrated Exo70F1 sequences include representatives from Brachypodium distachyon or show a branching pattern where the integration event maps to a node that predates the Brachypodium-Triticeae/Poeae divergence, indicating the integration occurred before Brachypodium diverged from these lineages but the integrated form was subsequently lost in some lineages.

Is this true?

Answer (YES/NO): NO